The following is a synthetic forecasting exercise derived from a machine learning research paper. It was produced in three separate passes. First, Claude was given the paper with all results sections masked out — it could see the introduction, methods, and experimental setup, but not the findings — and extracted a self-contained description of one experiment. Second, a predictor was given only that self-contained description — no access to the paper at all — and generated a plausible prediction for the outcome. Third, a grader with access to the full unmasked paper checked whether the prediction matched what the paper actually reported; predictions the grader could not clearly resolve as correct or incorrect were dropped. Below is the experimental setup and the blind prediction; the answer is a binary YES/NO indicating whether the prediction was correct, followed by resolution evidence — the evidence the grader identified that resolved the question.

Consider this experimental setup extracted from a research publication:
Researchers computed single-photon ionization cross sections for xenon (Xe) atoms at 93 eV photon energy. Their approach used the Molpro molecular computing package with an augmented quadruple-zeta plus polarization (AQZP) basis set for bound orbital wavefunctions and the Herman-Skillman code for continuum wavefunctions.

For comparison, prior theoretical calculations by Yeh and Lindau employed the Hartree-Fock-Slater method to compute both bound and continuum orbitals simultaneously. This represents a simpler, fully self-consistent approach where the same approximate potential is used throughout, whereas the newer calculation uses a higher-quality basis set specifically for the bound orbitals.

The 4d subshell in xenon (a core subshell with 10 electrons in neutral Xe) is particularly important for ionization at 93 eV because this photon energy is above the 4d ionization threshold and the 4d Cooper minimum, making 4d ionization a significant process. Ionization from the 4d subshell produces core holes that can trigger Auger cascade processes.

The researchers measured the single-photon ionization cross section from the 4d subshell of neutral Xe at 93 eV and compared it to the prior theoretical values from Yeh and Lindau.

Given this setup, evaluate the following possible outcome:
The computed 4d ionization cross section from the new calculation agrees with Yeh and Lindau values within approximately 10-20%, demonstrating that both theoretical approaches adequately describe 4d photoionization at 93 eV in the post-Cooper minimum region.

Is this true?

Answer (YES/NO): NO